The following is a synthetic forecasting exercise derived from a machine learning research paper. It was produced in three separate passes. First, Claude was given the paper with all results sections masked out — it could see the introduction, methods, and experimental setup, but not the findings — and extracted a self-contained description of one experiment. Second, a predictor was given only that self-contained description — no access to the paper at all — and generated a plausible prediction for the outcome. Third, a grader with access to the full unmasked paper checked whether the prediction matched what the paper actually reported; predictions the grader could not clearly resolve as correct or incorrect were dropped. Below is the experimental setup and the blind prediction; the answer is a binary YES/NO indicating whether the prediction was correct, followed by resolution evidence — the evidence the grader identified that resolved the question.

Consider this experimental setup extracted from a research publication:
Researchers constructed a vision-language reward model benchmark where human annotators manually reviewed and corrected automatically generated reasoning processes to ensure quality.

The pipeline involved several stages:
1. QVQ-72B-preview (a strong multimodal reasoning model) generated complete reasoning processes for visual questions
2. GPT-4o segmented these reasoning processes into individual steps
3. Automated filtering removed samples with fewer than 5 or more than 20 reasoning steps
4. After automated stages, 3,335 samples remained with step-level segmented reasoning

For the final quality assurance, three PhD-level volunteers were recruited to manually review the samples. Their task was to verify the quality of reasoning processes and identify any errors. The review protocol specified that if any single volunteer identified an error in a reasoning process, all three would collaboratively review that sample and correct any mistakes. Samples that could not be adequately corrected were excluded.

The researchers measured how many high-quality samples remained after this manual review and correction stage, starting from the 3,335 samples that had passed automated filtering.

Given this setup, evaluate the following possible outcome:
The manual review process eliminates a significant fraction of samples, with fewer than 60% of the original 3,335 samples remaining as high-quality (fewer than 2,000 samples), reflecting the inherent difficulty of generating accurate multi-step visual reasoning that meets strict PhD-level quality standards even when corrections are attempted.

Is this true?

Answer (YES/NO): YES